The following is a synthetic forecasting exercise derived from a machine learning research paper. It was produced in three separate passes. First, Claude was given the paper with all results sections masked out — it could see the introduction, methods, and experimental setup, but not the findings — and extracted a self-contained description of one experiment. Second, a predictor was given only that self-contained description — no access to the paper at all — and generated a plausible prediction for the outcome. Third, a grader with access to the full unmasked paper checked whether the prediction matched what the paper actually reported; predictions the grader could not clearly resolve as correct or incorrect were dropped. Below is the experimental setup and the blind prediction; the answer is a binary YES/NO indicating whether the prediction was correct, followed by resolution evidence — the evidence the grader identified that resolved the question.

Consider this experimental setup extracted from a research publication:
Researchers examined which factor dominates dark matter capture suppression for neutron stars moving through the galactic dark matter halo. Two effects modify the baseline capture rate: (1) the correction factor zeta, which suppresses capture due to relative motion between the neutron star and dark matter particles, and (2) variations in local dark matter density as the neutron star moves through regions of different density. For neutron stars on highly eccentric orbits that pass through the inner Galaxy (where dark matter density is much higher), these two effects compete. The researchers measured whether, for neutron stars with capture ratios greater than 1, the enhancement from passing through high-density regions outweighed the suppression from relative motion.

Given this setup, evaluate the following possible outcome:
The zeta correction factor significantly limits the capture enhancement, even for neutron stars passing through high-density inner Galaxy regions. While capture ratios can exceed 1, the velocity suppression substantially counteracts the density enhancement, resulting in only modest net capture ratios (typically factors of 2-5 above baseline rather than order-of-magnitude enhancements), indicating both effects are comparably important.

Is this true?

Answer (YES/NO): NO